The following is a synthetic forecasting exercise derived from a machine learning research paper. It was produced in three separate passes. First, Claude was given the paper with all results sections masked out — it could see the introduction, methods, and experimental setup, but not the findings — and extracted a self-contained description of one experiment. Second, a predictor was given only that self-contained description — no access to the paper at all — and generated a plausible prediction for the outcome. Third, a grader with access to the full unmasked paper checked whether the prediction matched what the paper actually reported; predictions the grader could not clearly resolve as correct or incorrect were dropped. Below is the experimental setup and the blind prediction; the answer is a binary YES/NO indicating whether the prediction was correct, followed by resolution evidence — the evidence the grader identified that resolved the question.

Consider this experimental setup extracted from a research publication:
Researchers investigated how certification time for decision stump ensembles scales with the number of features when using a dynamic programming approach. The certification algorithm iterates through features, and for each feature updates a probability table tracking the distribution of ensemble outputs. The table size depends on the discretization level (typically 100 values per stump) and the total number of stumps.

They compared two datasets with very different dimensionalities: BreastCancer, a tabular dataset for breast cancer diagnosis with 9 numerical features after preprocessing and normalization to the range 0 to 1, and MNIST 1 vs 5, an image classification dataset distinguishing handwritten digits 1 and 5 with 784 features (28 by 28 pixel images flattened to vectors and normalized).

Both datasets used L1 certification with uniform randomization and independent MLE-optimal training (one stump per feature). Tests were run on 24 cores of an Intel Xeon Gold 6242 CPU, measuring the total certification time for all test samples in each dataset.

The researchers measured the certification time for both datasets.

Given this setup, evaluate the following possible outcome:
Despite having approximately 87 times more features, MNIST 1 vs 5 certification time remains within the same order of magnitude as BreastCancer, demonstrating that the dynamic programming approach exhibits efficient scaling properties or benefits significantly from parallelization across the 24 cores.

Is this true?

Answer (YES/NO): NO